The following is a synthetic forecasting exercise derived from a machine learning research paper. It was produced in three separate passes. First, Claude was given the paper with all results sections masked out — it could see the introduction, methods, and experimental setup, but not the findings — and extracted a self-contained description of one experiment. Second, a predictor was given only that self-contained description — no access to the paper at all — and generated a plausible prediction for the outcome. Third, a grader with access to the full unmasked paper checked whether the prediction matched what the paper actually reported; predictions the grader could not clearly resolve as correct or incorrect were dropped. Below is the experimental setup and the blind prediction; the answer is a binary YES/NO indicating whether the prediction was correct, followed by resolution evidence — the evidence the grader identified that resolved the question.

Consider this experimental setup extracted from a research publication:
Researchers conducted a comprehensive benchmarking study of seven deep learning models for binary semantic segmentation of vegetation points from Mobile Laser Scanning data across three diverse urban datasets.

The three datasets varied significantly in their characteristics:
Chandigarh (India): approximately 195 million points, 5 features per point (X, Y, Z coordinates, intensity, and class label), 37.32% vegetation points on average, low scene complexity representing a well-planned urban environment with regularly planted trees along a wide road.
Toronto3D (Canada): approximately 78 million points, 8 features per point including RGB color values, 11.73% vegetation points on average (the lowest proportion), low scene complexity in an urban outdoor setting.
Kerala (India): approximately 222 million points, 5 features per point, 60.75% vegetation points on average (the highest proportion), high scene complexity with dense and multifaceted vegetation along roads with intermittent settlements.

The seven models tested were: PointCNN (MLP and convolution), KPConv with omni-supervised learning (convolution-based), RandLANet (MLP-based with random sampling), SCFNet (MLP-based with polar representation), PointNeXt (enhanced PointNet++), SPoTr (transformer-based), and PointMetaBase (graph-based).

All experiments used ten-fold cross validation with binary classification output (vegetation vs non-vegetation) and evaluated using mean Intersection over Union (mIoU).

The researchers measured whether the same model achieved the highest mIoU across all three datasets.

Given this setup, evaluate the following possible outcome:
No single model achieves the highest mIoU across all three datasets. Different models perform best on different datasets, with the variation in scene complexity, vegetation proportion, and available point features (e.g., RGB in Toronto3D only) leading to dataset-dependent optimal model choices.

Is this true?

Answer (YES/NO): YES